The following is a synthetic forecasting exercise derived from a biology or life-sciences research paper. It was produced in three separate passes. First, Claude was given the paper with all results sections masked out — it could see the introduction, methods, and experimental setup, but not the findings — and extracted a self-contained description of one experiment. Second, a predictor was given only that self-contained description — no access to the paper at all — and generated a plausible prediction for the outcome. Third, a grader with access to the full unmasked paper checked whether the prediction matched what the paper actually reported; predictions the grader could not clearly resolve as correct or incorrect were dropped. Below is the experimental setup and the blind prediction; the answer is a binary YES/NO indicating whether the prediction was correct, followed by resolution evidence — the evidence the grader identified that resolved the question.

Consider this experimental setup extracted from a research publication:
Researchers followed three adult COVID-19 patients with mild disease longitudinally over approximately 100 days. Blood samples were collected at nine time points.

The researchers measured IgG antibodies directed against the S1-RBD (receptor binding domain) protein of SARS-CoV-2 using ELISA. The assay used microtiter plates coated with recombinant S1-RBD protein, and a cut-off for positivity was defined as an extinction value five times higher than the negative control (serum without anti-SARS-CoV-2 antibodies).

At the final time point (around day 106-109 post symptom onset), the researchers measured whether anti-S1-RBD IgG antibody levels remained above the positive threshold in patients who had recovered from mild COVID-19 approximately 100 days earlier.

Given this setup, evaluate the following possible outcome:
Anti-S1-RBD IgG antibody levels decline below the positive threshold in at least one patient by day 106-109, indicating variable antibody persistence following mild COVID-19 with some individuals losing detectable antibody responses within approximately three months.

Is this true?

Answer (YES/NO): NO